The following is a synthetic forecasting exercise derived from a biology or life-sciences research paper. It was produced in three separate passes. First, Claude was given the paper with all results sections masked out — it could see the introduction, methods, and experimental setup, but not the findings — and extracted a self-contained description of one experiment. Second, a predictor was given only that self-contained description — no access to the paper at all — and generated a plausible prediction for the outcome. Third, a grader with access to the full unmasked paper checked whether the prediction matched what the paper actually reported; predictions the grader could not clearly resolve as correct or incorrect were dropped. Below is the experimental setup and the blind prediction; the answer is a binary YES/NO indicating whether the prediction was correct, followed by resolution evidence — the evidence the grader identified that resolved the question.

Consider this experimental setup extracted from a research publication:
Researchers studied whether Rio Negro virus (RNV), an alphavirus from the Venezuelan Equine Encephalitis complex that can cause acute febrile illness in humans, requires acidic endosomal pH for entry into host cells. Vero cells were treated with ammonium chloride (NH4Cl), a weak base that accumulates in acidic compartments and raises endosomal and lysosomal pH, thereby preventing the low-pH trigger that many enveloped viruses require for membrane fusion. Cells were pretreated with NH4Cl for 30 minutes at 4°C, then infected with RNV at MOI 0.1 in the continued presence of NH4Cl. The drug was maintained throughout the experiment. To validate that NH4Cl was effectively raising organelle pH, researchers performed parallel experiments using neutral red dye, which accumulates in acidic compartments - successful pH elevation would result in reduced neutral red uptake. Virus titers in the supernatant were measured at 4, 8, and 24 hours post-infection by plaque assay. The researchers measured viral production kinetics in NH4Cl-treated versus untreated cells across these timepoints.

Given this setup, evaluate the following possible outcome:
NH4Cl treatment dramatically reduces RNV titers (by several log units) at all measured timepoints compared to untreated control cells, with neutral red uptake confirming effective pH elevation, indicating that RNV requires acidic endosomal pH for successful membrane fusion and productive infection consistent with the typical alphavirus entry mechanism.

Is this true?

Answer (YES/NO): YES